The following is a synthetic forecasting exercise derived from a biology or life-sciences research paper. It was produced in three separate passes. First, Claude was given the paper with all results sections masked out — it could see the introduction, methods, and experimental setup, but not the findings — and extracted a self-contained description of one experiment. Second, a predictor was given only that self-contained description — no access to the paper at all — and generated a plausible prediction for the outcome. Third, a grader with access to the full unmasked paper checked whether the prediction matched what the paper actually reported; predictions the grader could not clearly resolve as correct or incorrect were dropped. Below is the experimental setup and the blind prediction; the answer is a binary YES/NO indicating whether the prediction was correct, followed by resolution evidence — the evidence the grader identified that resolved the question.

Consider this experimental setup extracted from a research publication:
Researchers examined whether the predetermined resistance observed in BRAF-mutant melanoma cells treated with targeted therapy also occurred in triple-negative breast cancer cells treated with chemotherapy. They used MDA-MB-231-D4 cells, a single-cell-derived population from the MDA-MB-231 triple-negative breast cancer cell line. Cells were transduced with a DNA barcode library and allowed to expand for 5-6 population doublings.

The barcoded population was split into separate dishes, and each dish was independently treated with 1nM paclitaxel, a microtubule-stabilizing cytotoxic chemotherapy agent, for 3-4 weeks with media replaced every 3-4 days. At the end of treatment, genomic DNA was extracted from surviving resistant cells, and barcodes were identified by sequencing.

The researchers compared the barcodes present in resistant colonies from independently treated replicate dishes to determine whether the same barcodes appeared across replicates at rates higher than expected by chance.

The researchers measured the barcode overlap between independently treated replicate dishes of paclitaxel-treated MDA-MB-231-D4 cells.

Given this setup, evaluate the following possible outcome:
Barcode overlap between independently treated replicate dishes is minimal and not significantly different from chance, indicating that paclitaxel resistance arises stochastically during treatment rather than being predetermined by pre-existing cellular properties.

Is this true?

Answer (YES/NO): NO